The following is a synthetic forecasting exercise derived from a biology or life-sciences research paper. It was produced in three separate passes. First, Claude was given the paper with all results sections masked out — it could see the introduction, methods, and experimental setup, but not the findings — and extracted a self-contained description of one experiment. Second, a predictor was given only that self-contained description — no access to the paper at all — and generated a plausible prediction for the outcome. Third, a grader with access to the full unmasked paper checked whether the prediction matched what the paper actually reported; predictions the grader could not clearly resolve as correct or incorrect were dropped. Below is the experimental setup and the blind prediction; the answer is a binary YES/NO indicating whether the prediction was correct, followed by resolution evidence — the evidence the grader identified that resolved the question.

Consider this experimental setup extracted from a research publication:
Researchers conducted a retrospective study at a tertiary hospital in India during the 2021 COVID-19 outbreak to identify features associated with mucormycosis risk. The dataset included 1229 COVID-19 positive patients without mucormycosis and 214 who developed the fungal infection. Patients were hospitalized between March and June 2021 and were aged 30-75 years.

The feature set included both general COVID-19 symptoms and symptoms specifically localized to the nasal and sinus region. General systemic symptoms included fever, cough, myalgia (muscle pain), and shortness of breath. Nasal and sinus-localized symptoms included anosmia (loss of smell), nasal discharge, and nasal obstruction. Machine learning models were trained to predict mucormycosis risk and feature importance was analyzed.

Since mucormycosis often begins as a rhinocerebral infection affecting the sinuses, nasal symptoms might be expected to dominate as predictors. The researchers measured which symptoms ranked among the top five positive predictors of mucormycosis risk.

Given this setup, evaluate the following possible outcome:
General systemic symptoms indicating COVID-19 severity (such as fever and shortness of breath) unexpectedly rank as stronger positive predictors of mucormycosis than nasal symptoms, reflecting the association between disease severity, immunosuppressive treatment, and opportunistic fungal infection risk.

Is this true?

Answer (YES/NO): NO